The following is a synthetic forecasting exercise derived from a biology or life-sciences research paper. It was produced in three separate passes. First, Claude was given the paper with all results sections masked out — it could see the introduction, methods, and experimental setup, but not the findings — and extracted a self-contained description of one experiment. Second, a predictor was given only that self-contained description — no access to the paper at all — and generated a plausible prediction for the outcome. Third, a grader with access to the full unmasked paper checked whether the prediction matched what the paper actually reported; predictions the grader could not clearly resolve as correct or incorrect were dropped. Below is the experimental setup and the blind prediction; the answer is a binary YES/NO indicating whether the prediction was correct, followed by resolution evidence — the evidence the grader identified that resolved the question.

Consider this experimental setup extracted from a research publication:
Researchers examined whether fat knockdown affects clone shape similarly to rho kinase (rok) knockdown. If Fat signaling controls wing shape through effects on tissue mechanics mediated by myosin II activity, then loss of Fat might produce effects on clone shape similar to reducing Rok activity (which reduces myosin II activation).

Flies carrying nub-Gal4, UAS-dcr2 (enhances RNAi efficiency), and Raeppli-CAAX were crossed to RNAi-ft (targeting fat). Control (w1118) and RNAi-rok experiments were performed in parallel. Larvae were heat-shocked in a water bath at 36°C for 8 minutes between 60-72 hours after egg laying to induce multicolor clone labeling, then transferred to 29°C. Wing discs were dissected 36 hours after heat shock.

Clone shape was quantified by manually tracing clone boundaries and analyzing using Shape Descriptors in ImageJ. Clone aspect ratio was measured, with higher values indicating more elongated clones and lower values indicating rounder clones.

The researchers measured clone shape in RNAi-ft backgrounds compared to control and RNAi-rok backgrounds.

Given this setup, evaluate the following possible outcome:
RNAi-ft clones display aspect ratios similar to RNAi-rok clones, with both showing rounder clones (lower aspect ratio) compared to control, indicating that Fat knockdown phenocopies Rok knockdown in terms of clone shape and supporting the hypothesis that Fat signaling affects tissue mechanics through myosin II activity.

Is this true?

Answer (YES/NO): NO